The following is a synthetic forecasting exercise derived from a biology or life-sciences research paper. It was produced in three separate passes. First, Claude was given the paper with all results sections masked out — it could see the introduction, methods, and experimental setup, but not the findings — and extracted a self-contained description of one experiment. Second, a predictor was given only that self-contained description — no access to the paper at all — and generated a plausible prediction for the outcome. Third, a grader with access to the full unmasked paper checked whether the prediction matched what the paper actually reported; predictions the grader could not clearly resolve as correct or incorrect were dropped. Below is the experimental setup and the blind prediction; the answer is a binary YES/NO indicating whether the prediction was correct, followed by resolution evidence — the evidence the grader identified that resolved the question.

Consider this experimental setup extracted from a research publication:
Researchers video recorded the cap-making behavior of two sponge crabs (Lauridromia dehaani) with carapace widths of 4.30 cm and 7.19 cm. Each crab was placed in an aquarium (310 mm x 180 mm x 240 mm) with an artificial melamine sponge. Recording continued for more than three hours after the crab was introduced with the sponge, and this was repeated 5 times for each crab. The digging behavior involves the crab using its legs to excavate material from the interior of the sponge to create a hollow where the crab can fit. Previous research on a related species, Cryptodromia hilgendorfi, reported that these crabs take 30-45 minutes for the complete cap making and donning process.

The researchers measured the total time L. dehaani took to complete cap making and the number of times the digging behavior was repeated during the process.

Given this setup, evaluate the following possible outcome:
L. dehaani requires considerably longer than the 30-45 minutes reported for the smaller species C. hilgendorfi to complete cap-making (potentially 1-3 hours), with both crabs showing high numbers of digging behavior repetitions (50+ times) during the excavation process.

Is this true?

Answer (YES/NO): NO